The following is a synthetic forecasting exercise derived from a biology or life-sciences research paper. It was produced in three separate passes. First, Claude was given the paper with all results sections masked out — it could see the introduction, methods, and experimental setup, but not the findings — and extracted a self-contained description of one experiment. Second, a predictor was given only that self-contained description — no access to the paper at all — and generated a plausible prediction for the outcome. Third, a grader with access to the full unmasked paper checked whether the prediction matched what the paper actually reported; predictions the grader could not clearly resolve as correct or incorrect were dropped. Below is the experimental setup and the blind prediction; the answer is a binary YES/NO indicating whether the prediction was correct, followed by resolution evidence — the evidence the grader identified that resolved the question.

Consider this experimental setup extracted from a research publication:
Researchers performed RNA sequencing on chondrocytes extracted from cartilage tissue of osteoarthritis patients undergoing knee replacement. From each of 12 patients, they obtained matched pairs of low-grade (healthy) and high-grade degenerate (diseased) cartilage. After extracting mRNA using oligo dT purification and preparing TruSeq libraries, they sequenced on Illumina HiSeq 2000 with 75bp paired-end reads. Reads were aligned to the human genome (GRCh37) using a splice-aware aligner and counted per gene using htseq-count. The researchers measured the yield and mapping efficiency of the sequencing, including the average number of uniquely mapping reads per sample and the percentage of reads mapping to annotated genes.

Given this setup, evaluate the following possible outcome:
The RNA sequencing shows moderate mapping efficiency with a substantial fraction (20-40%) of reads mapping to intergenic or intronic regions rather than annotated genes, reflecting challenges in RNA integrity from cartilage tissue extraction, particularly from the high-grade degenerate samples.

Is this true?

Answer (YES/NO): NO